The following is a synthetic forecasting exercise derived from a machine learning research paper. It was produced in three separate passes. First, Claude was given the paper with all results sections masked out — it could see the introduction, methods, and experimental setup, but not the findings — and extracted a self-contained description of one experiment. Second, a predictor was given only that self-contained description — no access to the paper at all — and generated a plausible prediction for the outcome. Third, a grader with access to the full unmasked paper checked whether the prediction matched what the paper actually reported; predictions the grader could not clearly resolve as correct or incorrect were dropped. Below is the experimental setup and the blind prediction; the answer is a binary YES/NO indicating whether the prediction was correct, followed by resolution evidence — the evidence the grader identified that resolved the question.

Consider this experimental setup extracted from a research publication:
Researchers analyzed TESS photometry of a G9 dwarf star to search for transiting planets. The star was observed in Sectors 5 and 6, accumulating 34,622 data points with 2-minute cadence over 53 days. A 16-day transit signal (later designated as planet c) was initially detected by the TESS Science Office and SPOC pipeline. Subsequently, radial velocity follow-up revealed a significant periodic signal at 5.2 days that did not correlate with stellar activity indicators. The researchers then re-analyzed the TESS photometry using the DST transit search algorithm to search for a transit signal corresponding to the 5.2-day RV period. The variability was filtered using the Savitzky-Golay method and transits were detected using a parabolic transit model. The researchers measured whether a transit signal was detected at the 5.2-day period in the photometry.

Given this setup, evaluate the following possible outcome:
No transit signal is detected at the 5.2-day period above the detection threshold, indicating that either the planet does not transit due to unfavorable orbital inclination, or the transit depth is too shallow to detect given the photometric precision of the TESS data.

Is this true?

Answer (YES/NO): NO